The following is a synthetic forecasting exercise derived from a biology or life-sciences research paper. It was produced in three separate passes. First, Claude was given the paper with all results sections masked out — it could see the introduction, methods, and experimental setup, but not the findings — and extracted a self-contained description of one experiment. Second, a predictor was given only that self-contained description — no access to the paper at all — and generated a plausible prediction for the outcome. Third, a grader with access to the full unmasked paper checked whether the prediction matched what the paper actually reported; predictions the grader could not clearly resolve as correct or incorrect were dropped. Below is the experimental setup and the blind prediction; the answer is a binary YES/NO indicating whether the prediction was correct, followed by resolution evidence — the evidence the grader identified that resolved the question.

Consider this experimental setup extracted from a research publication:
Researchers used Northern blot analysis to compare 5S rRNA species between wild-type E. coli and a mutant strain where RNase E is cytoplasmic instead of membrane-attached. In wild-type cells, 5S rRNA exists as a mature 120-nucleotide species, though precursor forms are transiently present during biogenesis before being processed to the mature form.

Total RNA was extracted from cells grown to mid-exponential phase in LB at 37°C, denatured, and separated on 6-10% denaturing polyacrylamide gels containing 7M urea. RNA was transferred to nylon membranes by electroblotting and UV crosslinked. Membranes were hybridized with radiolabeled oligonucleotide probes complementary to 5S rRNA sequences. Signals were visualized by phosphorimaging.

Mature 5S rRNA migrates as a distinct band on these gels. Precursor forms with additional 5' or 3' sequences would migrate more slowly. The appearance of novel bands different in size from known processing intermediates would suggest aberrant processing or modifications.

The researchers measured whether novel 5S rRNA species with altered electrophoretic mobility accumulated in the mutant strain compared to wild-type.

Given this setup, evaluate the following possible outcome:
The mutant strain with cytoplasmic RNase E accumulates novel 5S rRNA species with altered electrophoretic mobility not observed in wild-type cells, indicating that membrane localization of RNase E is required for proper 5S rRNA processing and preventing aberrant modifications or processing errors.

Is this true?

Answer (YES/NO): YES